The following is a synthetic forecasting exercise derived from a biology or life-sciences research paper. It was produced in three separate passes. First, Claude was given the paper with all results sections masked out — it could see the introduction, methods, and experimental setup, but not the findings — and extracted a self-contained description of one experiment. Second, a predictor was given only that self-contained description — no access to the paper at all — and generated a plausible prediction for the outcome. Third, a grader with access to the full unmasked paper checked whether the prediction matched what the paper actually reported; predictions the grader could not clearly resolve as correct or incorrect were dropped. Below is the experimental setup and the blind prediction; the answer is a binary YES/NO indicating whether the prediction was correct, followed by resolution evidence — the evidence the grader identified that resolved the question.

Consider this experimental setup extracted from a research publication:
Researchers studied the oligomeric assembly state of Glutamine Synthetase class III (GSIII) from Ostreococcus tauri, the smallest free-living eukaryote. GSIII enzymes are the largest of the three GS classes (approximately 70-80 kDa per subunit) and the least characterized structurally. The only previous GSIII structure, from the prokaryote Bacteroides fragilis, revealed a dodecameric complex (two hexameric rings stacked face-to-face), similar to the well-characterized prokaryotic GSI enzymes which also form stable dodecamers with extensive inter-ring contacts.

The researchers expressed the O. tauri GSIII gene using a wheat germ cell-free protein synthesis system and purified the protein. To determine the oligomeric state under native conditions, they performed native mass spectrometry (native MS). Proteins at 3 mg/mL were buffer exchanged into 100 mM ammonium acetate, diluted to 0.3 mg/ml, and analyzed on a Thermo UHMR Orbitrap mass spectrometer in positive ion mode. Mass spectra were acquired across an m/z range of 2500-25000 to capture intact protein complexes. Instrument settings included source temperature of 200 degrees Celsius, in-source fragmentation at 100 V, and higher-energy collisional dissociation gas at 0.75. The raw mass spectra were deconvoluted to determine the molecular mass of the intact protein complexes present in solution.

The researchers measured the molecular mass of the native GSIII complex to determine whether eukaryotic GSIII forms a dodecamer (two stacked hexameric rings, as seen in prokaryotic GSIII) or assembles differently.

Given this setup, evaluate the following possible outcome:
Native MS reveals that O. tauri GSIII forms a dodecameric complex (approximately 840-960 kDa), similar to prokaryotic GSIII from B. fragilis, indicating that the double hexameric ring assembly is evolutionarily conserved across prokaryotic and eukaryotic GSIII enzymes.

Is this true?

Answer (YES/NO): NO